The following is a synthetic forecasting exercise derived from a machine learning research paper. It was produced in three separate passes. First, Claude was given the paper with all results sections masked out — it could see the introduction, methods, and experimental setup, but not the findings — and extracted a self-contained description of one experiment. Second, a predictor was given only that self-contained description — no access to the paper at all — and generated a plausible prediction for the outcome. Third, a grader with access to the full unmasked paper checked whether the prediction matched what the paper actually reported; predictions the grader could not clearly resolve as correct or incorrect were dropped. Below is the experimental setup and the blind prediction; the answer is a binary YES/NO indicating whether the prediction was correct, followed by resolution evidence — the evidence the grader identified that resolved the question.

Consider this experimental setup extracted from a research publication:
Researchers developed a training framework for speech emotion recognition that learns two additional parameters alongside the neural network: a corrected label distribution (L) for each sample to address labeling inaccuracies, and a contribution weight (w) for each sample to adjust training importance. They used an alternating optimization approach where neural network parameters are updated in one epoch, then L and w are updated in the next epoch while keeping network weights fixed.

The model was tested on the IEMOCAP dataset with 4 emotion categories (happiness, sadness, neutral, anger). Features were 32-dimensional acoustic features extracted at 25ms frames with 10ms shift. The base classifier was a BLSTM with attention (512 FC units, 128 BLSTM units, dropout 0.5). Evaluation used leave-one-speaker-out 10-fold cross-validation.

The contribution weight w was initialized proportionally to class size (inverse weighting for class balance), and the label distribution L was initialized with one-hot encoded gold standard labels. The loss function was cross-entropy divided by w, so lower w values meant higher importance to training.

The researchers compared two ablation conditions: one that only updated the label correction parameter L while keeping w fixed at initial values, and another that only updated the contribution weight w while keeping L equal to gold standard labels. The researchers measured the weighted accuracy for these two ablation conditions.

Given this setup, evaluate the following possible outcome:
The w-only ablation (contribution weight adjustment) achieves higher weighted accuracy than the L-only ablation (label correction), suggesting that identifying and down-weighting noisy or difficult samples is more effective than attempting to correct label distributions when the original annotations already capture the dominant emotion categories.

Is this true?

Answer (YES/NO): YES